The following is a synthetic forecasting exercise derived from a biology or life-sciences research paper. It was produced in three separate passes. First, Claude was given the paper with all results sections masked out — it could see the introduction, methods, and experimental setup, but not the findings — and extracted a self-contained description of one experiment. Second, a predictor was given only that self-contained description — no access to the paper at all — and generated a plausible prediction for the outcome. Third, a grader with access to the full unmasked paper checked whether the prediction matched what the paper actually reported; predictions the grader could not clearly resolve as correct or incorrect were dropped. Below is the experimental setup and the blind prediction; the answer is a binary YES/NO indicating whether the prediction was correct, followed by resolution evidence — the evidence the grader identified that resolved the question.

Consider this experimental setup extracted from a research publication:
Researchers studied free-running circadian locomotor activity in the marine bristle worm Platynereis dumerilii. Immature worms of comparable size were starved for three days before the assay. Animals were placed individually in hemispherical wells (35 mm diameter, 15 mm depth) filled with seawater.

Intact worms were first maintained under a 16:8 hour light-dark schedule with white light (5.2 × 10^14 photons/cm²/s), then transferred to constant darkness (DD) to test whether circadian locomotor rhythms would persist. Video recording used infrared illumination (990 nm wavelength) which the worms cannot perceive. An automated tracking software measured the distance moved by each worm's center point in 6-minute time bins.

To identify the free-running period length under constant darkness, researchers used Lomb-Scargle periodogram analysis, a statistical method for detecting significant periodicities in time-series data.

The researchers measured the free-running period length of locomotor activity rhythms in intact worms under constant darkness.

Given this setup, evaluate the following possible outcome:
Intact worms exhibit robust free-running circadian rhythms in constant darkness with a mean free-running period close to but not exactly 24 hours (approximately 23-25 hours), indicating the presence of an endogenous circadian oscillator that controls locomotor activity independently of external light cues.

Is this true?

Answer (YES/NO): YES